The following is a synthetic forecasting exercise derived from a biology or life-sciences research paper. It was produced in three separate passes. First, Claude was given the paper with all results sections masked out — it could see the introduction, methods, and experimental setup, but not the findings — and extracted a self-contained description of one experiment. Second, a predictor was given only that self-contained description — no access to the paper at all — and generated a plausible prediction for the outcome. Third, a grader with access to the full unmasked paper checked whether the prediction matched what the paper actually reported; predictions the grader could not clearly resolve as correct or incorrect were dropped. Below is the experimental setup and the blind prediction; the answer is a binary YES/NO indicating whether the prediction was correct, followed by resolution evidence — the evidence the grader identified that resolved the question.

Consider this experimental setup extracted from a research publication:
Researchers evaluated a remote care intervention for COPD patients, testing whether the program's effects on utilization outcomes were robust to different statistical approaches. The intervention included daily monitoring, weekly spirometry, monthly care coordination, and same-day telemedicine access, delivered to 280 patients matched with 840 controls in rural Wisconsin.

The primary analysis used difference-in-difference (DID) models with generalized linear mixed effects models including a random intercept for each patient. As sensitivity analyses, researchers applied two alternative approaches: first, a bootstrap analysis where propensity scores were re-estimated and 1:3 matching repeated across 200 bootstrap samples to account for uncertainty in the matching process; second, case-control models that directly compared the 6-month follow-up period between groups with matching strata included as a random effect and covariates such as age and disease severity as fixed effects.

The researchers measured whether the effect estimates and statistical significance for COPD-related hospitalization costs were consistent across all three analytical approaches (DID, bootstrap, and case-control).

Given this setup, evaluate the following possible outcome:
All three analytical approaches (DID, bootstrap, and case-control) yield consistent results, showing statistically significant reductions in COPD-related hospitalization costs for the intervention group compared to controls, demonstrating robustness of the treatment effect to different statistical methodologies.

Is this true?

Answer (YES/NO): YES